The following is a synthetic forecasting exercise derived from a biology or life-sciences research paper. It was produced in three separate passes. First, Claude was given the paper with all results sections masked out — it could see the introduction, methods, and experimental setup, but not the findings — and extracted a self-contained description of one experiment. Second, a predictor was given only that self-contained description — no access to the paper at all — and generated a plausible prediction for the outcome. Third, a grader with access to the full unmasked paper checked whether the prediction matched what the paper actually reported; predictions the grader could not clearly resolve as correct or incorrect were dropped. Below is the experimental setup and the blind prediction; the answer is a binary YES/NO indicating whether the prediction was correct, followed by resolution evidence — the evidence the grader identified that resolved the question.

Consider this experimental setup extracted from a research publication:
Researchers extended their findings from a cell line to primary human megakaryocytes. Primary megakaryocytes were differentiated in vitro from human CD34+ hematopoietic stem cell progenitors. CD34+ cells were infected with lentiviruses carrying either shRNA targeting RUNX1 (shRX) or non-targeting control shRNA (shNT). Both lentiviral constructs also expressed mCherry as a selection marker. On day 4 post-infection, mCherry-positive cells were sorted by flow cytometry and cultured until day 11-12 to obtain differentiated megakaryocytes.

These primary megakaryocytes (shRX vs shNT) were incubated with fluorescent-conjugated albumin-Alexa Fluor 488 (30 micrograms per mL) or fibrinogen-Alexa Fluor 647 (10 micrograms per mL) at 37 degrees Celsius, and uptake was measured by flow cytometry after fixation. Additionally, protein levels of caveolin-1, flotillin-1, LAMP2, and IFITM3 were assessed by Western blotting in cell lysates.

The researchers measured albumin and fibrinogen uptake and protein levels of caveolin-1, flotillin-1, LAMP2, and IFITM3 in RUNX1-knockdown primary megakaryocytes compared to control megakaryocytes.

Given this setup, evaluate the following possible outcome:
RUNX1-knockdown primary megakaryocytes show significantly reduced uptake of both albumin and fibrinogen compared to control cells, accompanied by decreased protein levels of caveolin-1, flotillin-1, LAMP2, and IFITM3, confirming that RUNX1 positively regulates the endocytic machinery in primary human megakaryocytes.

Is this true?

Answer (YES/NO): NO